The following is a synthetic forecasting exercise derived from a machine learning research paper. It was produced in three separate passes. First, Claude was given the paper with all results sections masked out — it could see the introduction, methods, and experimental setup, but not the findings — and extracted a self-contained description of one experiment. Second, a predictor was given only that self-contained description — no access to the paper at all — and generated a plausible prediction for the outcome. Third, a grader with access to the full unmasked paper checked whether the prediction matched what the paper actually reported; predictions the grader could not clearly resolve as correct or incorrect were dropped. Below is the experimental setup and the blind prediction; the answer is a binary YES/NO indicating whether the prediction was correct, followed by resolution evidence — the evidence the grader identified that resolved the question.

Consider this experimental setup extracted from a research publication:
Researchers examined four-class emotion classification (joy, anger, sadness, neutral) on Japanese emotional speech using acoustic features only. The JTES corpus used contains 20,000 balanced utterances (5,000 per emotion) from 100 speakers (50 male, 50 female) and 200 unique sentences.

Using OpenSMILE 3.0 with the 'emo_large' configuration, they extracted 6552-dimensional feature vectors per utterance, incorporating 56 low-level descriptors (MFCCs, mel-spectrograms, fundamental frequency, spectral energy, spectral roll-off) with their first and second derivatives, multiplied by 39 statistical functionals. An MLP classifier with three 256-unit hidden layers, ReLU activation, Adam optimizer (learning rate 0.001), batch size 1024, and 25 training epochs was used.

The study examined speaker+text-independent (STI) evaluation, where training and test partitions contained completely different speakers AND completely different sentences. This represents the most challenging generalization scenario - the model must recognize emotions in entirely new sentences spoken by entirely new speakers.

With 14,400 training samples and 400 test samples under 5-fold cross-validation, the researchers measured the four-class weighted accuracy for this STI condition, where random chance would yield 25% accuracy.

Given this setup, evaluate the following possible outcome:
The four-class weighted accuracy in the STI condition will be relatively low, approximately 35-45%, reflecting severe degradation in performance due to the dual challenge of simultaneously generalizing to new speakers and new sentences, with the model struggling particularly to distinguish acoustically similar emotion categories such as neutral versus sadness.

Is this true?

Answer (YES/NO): NO